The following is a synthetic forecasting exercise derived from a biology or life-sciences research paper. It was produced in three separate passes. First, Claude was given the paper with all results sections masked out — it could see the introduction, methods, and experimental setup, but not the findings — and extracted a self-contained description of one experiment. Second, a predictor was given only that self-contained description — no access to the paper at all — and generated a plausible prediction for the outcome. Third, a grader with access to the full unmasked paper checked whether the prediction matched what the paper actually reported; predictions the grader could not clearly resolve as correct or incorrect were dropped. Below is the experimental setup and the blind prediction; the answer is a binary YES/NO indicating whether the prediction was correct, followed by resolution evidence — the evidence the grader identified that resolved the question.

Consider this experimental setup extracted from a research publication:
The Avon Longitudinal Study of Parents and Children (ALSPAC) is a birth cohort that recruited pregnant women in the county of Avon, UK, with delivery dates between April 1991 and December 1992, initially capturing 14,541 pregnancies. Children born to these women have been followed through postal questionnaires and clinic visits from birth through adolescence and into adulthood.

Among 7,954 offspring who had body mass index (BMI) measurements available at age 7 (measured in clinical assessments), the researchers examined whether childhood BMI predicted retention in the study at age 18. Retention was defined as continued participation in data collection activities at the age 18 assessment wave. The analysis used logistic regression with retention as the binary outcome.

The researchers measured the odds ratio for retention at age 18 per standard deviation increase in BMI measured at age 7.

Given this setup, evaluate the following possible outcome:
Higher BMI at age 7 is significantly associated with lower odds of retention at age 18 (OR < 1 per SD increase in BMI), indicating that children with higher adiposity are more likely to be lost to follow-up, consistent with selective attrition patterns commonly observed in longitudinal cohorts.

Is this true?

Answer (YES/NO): YES